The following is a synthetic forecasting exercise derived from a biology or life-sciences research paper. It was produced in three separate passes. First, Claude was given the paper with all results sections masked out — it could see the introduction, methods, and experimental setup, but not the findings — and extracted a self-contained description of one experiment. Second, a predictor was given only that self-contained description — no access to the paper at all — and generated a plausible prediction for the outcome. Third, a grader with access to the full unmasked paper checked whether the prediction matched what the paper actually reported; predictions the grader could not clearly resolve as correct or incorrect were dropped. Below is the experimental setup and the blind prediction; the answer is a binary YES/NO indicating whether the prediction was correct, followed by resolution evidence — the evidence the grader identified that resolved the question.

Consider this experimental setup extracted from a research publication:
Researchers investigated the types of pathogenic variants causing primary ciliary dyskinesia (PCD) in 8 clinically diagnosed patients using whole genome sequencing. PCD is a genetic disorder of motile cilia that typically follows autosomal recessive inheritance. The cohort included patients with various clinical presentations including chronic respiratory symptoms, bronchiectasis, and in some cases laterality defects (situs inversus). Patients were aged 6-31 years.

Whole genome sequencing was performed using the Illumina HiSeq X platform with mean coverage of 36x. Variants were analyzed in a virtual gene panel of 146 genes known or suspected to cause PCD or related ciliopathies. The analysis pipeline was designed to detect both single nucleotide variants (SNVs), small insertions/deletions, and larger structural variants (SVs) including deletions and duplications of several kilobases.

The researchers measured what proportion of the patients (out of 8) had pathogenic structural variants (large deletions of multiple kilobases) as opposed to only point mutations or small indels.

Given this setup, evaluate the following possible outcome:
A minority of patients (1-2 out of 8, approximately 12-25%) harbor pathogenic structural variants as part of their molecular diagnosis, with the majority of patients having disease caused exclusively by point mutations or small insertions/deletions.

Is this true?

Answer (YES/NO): NO